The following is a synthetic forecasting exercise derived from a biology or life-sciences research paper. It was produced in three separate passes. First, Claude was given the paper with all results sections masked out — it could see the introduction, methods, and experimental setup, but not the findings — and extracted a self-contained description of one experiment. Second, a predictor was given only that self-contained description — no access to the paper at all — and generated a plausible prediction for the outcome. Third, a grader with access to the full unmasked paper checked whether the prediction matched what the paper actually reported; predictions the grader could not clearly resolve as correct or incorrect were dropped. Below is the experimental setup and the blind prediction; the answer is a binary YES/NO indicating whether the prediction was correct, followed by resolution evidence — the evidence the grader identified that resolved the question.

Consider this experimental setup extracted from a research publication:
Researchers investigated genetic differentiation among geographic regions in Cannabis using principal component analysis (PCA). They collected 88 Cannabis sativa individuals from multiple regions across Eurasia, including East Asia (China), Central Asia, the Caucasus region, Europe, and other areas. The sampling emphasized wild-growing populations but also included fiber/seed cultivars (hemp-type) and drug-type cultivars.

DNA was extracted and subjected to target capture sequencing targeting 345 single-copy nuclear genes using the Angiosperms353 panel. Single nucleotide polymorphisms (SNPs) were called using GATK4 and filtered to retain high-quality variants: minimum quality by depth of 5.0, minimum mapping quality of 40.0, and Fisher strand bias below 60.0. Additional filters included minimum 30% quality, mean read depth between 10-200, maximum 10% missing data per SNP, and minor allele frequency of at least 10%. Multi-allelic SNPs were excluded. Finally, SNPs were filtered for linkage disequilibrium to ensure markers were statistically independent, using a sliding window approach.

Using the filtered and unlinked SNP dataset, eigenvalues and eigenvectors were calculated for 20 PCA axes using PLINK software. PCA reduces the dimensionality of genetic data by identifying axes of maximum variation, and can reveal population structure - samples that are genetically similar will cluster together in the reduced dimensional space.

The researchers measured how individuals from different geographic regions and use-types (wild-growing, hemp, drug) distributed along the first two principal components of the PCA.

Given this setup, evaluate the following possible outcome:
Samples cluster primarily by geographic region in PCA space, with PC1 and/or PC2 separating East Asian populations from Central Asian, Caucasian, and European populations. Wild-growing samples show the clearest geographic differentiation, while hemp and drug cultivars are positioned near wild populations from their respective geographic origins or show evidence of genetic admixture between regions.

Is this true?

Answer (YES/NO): YES